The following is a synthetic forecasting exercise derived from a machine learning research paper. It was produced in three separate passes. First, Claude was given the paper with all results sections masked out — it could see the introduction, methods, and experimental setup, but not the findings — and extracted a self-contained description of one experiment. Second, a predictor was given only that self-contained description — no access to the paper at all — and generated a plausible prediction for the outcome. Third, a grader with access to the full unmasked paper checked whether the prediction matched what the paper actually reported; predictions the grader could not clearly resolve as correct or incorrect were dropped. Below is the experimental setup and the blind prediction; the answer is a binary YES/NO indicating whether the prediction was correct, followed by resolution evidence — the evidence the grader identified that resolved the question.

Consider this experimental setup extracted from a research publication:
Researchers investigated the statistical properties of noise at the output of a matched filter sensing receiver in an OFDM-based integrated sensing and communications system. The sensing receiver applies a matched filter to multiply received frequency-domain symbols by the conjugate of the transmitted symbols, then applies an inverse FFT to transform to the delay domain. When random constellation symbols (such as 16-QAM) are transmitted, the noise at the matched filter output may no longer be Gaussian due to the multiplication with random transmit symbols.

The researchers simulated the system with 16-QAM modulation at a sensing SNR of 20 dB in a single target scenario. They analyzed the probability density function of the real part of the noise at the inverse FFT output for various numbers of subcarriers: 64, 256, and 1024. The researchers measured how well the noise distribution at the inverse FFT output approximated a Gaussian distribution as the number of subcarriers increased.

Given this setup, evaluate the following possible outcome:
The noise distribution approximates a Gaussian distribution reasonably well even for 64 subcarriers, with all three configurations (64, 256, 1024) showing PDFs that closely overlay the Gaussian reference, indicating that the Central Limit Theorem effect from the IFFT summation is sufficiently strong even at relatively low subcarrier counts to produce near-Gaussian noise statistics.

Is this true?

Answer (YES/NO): YES